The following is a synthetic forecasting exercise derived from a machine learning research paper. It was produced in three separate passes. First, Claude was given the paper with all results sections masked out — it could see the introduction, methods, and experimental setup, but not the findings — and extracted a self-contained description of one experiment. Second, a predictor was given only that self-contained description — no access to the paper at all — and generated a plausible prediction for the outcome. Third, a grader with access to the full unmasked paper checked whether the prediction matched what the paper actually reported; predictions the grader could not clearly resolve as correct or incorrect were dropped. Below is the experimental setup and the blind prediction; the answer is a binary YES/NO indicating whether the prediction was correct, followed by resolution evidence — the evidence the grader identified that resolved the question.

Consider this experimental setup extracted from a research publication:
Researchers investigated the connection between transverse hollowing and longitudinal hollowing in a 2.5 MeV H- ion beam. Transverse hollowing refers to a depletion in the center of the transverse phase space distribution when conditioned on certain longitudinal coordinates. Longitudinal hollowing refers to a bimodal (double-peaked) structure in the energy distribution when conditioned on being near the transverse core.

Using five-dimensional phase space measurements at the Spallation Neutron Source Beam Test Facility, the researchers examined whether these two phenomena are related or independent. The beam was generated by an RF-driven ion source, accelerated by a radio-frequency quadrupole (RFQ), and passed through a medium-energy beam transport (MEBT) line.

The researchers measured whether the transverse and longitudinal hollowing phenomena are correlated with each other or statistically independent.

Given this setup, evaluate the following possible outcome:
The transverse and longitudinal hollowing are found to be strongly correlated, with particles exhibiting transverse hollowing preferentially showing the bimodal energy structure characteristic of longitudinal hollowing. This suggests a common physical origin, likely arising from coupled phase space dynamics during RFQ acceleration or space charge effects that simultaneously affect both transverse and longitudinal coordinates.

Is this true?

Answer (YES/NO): NO